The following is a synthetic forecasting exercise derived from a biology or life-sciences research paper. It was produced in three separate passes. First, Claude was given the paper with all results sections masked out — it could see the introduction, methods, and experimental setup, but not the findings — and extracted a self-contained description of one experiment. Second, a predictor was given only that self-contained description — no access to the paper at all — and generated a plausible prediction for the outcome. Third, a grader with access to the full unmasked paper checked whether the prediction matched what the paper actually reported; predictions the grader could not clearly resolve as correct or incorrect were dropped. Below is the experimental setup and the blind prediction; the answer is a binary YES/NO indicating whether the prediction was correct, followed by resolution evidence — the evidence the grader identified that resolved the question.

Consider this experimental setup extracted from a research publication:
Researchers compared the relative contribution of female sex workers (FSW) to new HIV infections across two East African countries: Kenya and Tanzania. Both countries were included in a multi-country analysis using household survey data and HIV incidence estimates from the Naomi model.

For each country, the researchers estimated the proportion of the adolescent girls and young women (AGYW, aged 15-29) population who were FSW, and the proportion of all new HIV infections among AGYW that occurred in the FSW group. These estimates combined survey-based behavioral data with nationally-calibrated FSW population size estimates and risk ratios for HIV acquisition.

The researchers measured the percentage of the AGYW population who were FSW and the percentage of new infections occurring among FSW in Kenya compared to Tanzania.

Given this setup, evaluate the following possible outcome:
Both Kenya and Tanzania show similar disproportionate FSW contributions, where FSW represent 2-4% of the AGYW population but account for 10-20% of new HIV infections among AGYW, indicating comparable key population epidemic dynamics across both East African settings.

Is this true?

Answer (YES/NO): NO